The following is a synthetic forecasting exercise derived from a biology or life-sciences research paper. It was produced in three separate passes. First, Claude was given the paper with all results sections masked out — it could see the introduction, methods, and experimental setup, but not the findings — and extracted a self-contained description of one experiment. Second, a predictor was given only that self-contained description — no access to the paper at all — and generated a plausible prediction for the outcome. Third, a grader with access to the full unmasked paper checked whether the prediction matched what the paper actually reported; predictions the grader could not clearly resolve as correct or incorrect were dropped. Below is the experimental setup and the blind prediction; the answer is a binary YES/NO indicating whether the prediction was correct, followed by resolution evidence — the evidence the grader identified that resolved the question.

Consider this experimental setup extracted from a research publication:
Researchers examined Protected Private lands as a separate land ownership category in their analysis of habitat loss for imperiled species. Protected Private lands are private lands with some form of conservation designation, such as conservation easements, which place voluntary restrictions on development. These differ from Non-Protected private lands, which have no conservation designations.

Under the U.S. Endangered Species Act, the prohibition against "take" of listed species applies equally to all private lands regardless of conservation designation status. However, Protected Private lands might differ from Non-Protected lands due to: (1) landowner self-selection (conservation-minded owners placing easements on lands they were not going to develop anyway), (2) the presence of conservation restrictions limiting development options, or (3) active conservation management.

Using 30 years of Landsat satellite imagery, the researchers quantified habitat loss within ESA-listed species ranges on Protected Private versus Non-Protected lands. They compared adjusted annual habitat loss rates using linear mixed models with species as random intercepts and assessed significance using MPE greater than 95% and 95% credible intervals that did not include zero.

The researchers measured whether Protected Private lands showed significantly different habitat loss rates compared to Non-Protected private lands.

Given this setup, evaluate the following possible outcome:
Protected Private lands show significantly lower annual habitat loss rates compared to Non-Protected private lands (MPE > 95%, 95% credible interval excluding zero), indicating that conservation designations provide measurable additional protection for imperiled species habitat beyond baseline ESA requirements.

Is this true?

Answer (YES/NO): NO